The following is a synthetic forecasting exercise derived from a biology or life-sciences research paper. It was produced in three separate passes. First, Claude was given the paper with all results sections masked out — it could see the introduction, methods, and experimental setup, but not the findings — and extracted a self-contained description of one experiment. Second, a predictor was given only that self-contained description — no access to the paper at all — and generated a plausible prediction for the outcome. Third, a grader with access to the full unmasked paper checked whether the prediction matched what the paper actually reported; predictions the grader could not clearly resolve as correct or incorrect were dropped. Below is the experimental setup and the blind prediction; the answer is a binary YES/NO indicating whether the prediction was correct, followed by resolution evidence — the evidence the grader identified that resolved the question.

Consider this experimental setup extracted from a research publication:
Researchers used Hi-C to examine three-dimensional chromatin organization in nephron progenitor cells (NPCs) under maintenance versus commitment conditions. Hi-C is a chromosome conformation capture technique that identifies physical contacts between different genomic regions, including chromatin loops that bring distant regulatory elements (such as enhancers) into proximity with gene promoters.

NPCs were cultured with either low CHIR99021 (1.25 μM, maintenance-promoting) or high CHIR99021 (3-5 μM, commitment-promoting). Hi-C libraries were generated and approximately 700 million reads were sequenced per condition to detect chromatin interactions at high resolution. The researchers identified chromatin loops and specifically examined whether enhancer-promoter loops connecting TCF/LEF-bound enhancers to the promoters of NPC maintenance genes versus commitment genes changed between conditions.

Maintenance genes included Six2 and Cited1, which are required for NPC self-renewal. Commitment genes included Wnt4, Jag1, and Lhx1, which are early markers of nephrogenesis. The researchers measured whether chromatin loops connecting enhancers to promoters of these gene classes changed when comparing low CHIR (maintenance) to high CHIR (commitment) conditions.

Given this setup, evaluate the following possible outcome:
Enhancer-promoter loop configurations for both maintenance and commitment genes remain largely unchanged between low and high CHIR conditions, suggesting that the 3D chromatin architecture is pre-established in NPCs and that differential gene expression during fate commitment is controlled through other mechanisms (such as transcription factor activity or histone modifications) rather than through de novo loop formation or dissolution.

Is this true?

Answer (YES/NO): NO